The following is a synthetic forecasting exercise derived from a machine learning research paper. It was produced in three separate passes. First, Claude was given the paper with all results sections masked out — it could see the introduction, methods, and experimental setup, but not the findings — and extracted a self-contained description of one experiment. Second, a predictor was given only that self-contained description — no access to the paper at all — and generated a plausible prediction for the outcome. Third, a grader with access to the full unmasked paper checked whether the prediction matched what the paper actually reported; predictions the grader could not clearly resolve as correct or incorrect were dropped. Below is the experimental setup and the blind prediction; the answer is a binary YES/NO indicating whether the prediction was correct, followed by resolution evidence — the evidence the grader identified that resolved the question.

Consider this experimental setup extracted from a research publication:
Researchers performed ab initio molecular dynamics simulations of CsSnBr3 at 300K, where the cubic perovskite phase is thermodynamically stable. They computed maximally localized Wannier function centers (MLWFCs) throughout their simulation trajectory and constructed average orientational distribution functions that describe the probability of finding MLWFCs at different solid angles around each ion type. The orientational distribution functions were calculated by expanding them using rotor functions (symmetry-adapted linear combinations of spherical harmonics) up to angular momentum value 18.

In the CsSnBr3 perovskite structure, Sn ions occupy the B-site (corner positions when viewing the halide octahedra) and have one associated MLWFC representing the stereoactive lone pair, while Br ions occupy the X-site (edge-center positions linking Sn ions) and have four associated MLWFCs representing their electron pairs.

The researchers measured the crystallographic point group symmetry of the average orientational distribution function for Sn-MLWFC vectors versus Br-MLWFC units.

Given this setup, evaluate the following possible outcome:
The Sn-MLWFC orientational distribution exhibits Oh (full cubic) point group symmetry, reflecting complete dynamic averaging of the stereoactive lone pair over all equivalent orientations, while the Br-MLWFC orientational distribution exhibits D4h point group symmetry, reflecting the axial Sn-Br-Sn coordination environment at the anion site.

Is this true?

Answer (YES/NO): YES